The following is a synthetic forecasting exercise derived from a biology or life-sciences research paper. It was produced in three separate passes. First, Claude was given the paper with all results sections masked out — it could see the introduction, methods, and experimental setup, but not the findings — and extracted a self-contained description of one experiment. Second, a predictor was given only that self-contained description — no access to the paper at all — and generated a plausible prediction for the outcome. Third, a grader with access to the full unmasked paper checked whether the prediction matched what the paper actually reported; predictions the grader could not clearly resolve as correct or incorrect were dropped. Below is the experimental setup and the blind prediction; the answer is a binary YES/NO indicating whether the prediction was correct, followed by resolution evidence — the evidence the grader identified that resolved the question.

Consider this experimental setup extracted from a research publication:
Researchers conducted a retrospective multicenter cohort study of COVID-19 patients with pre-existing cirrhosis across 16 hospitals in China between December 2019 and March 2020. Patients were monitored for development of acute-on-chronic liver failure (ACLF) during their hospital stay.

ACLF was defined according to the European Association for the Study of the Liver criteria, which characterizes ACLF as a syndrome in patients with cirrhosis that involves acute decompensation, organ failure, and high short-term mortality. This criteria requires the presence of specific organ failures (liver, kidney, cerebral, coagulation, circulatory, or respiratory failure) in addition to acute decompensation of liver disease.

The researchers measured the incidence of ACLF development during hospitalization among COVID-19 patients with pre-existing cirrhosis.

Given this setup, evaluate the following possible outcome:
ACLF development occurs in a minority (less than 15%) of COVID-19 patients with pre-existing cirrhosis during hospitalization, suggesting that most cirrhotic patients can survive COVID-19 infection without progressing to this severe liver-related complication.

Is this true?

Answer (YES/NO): YES